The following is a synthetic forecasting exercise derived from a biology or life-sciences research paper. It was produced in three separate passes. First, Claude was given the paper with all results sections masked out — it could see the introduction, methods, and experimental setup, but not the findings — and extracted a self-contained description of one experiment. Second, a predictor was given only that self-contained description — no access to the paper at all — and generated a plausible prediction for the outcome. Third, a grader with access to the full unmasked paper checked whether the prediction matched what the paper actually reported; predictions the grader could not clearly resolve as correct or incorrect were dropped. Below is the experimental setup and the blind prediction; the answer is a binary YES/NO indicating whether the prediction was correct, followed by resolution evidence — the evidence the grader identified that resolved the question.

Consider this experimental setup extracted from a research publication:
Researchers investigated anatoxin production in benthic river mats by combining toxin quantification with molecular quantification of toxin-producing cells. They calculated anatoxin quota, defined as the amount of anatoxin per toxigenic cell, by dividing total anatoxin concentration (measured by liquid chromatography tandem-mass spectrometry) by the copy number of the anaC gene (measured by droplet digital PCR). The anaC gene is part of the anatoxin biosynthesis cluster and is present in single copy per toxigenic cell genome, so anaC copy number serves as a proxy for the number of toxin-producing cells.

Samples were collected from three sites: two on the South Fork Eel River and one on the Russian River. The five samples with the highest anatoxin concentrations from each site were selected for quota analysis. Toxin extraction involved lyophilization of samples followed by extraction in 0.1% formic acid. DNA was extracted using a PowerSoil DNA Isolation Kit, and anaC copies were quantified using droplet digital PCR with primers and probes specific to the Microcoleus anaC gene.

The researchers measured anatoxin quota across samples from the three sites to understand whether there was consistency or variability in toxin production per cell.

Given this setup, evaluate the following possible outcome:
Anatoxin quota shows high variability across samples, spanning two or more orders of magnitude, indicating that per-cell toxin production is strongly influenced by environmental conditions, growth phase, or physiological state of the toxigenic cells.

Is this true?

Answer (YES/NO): NO